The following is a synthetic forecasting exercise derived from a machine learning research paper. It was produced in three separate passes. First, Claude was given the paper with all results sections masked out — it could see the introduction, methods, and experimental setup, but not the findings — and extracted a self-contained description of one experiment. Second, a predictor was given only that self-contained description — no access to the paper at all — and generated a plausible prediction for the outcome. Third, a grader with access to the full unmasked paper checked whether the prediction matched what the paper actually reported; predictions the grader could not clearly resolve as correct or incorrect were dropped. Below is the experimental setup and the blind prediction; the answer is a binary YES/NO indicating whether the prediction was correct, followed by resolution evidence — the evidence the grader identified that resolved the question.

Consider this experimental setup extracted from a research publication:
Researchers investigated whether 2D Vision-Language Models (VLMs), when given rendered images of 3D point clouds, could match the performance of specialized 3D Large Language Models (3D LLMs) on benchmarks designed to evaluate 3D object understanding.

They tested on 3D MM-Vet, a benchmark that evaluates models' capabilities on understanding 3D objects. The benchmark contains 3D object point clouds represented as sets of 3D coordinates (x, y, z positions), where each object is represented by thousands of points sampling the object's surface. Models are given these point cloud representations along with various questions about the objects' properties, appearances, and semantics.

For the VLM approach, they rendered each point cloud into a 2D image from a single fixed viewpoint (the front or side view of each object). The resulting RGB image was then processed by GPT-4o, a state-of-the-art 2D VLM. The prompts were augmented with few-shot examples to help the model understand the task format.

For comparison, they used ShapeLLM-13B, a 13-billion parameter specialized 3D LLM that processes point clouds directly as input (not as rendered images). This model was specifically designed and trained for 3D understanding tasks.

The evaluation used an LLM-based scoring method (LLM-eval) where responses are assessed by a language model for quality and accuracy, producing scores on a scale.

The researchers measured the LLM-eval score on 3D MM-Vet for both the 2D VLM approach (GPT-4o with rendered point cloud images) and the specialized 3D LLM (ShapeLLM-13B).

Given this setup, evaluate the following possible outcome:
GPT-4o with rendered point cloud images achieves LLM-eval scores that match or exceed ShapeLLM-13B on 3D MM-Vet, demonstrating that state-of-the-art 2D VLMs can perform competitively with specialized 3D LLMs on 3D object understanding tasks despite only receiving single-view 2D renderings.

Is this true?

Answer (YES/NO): YES